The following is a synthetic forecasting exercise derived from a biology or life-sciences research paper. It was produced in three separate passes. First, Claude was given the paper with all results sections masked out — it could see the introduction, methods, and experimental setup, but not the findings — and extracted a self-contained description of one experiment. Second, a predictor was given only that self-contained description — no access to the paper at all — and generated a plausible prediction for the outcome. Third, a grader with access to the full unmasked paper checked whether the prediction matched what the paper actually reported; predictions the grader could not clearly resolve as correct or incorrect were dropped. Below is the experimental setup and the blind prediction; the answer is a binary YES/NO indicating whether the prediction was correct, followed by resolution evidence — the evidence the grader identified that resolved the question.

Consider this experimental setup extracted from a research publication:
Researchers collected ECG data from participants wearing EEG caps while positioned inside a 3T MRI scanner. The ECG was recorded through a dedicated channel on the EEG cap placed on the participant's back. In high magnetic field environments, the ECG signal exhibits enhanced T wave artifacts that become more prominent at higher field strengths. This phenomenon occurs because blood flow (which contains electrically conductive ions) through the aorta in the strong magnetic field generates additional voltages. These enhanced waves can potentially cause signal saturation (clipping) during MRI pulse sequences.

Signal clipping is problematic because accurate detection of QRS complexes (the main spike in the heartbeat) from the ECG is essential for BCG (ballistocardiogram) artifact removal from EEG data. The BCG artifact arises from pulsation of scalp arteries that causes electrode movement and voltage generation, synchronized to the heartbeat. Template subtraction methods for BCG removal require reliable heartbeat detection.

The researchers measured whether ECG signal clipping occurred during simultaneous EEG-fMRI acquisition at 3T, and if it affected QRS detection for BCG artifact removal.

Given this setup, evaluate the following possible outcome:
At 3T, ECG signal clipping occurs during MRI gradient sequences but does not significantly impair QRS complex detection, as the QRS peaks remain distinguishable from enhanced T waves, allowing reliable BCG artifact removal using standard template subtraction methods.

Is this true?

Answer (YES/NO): NO